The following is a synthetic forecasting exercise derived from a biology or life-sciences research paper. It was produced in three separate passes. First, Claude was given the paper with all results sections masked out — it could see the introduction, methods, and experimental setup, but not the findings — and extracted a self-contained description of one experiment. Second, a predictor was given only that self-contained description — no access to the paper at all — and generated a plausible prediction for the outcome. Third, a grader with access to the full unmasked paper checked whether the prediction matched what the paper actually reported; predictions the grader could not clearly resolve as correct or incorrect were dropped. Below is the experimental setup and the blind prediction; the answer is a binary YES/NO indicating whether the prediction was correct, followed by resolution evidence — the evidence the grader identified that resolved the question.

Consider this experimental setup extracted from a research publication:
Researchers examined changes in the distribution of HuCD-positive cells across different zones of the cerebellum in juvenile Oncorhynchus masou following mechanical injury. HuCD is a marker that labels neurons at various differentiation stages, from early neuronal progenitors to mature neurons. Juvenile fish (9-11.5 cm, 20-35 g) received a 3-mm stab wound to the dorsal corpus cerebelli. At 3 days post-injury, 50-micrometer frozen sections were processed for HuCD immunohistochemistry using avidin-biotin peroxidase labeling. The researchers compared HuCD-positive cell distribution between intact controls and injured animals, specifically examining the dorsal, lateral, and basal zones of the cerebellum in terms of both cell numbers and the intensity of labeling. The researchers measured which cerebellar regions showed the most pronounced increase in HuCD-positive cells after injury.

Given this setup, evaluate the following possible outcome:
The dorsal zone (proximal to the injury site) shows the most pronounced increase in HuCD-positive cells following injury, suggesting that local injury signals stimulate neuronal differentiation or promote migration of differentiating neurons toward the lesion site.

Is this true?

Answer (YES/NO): YES